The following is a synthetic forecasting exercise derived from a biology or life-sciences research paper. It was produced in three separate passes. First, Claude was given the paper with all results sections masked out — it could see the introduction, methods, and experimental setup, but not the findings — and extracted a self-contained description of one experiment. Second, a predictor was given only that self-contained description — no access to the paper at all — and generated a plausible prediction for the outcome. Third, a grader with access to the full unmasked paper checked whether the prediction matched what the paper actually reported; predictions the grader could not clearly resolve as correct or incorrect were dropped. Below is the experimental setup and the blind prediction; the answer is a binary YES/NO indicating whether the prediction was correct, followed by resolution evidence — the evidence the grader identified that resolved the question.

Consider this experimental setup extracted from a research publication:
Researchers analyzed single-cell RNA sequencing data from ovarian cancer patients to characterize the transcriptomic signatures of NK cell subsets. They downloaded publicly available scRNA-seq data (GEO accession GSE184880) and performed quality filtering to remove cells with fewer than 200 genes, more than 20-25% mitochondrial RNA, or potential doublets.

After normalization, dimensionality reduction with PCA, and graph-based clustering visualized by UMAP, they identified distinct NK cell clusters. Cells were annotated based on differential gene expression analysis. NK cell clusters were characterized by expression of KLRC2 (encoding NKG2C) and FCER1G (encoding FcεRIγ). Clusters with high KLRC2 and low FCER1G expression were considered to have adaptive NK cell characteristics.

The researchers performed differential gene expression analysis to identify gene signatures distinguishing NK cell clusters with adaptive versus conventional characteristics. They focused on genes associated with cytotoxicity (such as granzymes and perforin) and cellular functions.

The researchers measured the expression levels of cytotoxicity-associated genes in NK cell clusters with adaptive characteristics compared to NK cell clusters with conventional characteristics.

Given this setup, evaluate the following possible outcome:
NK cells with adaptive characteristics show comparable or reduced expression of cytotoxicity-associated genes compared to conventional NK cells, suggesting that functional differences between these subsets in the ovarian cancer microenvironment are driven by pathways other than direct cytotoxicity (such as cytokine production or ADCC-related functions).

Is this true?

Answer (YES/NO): NO